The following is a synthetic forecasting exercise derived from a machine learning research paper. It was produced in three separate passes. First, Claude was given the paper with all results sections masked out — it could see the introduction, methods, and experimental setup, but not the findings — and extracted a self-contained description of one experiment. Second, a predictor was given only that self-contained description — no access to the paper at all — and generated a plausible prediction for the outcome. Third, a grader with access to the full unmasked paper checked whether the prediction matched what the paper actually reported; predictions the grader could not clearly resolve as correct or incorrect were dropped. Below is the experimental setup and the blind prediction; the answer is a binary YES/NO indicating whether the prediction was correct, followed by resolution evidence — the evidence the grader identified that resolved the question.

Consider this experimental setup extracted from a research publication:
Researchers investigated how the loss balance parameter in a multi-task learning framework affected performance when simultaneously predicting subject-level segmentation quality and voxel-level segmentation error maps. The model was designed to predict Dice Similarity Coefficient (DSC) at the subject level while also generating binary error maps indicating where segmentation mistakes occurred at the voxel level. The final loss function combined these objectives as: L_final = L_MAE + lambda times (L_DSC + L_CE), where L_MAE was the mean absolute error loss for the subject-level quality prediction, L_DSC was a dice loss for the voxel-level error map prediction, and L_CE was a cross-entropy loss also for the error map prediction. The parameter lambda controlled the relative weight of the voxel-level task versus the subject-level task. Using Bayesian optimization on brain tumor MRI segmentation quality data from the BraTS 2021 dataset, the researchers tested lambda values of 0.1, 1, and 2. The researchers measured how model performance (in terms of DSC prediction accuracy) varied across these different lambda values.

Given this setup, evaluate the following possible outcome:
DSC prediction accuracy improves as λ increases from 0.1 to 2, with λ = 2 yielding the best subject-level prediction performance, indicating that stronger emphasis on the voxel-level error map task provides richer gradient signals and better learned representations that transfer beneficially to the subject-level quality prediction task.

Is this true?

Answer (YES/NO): NO